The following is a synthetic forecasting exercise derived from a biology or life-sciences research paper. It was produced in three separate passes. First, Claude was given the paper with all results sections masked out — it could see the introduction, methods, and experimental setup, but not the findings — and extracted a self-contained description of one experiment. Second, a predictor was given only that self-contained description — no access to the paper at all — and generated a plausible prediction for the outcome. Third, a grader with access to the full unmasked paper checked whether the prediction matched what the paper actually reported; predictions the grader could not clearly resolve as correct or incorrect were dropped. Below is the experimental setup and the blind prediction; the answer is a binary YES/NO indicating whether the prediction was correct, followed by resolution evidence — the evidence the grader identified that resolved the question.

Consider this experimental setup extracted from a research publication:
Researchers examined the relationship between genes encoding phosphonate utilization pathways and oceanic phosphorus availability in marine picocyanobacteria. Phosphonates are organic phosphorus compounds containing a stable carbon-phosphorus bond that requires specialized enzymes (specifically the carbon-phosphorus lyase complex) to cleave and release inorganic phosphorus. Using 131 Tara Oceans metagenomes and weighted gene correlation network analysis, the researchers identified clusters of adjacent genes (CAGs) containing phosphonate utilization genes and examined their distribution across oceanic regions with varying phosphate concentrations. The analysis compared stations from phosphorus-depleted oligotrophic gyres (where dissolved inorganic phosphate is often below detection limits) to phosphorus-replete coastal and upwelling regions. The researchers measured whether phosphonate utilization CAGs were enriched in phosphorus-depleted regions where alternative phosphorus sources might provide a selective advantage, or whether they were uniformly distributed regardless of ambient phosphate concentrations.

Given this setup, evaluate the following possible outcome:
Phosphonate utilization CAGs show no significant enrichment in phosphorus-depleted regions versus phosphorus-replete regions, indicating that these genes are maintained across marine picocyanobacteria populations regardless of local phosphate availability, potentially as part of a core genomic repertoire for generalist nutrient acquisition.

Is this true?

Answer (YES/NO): NO